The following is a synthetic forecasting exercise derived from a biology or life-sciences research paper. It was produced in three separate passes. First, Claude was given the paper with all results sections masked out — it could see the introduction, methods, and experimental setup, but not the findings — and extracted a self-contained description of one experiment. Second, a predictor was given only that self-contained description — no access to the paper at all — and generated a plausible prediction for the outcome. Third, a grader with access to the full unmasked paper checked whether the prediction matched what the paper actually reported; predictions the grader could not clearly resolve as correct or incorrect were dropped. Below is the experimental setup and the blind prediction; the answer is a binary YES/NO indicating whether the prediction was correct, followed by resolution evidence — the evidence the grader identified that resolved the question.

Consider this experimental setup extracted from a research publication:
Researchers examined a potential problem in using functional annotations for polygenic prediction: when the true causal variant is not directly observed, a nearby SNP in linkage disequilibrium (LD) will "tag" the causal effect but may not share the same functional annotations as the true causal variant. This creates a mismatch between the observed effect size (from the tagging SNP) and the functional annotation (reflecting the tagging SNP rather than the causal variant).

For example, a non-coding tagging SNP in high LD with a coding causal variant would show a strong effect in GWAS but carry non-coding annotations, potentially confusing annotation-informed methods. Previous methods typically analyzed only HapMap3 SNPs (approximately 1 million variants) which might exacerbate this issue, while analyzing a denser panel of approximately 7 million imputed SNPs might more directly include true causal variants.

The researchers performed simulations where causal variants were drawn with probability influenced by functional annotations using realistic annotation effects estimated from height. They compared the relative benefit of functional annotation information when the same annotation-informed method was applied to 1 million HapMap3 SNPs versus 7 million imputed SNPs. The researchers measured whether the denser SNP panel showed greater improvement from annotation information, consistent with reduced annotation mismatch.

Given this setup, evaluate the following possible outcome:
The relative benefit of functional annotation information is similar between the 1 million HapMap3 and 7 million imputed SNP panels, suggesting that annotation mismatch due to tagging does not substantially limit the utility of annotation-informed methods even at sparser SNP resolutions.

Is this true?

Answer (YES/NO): NO